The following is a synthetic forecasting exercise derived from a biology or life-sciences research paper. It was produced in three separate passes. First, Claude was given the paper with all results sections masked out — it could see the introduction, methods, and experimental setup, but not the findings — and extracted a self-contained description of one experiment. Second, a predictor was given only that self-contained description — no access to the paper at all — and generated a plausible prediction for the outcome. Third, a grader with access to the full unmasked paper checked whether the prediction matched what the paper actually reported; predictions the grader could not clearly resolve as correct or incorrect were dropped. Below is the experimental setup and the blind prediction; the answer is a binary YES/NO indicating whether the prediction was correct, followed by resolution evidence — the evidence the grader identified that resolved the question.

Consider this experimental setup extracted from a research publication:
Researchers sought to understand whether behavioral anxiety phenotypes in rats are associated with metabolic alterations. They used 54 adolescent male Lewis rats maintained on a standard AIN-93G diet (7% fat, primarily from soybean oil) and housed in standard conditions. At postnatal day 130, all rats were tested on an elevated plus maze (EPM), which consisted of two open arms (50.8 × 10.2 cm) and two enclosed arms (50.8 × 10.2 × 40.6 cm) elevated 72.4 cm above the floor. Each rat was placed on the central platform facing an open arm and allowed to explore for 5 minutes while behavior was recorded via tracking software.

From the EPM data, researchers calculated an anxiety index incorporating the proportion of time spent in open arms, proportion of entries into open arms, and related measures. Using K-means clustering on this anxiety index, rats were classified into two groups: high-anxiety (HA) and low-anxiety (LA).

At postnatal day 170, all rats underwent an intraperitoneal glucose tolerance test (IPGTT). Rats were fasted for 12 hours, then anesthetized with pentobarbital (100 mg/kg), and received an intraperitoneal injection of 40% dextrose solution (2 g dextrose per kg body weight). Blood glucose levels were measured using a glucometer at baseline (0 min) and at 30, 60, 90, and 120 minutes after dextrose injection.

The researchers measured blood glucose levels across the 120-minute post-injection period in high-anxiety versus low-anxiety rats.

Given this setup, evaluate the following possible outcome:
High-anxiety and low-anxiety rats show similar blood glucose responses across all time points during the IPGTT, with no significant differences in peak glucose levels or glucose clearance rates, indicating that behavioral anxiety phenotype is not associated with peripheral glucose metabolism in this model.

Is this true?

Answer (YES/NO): NO